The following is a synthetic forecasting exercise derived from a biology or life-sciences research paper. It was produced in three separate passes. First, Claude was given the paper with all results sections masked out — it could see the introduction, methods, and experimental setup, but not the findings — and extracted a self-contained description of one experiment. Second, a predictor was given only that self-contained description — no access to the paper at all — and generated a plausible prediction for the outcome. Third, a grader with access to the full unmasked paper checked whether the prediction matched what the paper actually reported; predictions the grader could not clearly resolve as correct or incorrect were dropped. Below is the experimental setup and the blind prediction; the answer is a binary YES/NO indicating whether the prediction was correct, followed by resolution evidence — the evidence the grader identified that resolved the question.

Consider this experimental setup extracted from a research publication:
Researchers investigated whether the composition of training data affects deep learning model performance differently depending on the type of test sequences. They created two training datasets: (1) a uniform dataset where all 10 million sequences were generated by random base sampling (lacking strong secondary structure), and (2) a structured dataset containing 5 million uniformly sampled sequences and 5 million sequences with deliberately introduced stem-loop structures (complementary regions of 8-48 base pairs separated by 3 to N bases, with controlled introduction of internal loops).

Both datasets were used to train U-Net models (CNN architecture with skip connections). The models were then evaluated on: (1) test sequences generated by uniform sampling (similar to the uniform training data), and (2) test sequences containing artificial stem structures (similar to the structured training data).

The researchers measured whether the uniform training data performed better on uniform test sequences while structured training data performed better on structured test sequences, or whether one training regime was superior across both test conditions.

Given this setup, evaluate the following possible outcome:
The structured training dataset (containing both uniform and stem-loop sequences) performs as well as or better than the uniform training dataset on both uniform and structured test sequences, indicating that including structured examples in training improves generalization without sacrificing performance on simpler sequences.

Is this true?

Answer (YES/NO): NO